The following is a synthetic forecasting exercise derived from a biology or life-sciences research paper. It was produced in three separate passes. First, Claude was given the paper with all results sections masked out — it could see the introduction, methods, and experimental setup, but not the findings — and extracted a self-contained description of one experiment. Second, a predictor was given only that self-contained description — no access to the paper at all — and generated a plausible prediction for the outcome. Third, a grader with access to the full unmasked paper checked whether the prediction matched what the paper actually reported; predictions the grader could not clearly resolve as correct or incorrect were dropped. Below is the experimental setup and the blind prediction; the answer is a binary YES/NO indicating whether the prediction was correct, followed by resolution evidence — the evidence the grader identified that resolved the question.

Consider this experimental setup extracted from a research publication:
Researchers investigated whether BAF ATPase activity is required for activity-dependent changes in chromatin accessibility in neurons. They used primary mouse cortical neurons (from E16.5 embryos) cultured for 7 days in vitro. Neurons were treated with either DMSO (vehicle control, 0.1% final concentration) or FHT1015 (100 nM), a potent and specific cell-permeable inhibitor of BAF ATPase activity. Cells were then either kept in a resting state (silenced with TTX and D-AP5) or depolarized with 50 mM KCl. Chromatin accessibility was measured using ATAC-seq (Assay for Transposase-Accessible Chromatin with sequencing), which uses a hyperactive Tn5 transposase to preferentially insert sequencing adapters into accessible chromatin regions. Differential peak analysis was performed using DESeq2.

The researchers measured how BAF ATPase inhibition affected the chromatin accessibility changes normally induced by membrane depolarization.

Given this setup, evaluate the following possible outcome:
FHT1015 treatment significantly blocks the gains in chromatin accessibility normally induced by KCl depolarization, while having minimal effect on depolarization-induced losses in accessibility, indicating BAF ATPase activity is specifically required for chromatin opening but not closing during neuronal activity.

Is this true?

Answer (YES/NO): NO